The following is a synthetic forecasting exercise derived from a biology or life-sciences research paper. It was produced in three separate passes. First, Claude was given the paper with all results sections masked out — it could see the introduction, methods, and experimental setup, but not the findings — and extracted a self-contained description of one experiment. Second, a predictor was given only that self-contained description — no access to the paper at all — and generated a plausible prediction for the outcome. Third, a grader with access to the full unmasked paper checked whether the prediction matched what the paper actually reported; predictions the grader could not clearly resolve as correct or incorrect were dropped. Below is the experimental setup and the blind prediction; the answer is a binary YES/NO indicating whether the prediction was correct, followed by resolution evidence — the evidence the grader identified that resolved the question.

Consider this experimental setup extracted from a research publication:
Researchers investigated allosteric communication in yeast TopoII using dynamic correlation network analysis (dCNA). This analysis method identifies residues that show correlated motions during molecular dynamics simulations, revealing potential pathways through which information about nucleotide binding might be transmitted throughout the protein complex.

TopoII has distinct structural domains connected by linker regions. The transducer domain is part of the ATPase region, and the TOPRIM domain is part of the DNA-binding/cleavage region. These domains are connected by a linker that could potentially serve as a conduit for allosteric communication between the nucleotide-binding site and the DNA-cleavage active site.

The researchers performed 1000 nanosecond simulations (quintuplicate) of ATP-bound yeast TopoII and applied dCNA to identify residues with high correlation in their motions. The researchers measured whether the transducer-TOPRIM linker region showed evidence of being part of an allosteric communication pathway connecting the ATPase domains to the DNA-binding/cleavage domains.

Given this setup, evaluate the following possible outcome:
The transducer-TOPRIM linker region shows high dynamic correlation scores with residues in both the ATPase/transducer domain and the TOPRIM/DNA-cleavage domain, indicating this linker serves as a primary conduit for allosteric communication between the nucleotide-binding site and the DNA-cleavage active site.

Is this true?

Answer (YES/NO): YES